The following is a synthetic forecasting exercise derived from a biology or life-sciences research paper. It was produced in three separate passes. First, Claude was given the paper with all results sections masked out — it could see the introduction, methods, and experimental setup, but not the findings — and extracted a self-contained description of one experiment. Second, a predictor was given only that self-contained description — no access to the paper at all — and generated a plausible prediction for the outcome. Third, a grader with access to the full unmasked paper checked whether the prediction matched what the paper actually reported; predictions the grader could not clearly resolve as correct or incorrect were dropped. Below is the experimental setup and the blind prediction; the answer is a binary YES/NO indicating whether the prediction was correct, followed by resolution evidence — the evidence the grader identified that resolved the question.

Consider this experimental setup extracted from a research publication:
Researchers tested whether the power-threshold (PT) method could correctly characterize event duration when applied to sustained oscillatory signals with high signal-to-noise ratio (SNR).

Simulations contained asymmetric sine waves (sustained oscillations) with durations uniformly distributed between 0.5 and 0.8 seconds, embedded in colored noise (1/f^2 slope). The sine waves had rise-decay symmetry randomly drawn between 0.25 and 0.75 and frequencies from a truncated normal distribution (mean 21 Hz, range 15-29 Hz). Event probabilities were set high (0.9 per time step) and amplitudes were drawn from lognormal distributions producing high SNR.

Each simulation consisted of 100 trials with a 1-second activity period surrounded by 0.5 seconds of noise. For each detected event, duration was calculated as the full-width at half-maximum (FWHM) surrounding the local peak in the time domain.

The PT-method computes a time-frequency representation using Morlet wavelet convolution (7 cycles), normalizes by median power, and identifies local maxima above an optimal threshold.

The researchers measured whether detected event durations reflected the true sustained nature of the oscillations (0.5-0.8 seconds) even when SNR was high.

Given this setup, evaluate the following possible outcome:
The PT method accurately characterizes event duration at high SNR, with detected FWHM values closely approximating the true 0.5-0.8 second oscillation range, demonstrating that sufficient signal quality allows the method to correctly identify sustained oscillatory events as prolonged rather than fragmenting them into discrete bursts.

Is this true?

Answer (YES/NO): NO